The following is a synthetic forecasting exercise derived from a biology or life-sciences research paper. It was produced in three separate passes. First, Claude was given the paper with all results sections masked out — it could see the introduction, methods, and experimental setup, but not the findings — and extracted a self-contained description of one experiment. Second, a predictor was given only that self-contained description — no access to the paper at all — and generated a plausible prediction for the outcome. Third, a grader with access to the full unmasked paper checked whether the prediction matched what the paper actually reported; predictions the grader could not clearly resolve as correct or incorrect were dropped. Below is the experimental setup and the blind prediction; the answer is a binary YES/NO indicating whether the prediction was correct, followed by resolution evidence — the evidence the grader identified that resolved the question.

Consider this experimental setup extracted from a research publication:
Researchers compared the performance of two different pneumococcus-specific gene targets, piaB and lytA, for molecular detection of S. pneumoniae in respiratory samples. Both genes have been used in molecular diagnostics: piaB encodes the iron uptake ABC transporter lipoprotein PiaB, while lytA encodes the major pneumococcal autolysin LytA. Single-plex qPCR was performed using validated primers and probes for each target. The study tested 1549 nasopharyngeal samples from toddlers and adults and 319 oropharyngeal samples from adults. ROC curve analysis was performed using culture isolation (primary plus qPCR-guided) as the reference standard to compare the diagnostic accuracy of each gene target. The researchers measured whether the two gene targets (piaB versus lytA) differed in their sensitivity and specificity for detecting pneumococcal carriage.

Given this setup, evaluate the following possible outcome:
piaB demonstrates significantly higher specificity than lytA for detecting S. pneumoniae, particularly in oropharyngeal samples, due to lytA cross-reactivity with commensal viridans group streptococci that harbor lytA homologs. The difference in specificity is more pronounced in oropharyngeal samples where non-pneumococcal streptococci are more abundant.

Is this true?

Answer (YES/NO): NO